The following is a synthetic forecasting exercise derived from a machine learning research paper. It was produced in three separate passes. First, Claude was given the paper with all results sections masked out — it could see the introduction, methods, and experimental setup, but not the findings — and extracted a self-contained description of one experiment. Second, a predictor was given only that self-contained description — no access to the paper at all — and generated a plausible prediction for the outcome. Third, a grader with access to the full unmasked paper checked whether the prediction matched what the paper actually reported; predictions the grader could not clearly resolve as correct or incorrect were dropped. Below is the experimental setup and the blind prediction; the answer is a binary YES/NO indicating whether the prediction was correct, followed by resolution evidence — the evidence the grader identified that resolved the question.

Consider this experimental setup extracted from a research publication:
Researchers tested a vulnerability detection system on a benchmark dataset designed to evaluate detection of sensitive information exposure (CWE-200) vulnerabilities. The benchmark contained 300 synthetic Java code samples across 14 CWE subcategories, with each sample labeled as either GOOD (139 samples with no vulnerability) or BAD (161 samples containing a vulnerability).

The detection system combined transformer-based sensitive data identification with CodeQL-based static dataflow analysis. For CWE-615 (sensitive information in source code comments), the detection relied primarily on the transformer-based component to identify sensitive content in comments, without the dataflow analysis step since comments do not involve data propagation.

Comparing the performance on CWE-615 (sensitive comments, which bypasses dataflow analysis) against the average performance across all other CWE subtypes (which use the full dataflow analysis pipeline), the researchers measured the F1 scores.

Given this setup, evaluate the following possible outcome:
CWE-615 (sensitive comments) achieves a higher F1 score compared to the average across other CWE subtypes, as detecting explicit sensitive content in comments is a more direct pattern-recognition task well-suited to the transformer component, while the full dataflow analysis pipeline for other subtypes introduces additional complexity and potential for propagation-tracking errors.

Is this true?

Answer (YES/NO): NO